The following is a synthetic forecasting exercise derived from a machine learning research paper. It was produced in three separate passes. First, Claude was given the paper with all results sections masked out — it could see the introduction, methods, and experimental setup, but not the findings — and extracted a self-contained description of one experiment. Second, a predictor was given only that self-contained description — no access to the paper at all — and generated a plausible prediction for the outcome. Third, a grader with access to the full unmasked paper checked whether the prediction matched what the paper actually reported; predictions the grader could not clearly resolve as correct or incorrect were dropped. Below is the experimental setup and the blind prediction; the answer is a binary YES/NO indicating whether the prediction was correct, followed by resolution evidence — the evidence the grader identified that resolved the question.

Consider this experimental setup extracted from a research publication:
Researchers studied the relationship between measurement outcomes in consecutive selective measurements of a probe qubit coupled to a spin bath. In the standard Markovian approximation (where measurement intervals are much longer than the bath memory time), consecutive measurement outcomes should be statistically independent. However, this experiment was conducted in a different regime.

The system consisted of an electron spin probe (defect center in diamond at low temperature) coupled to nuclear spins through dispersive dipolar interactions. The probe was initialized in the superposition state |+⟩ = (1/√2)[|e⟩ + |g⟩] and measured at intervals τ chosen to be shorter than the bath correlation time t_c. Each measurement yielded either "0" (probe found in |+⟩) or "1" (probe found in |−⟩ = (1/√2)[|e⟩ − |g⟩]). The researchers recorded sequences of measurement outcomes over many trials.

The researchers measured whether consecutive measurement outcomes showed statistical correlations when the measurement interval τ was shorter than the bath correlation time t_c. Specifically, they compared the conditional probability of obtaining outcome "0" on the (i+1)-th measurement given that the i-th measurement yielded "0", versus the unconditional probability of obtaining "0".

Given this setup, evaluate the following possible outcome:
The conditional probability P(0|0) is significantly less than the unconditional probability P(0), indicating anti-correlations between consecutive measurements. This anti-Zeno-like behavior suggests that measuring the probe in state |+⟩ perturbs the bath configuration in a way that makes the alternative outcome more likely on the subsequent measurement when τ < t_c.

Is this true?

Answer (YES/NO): NO